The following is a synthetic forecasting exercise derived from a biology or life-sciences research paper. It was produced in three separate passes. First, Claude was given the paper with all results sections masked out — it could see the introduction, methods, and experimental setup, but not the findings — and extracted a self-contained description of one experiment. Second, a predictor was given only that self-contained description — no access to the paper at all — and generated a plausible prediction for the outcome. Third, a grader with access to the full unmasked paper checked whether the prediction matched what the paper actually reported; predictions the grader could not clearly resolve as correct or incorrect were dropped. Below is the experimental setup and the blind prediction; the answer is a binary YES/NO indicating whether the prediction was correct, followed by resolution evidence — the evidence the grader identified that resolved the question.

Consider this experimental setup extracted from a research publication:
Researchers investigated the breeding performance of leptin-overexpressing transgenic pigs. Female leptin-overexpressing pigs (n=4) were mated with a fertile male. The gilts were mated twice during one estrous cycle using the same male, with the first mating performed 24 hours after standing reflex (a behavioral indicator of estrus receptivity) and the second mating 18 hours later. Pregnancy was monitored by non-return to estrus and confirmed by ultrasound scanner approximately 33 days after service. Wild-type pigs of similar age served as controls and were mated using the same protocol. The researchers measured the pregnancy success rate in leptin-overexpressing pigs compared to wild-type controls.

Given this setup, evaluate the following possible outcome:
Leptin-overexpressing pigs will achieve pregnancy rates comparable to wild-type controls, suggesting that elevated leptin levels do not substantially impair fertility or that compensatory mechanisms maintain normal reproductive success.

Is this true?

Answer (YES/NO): NO